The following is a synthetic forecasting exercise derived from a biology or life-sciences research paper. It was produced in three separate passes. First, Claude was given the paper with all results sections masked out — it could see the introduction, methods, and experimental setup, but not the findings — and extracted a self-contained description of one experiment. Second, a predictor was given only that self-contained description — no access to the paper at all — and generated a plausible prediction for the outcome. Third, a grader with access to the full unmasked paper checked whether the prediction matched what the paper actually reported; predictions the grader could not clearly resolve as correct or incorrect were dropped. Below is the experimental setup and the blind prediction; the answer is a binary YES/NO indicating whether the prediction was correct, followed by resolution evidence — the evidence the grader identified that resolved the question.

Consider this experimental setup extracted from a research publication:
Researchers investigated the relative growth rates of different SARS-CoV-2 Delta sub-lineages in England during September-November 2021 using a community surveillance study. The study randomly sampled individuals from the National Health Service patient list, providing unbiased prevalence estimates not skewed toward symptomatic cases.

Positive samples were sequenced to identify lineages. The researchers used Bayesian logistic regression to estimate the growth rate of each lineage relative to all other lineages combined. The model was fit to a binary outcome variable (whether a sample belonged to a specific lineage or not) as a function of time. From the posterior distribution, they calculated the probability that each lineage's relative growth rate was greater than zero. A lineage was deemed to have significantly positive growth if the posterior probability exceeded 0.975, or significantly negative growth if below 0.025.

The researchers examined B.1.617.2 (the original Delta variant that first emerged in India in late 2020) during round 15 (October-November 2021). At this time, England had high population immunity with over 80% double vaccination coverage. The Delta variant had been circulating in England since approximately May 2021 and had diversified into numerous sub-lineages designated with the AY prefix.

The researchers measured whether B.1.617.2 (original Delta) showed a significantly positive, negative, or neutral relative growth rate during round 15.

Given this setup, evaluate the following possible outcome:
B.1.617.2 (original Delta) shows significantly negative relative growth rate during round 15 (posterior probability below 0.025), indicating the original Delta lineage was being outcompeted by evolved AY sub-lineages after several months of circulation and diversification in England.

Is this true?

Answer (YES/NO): NO